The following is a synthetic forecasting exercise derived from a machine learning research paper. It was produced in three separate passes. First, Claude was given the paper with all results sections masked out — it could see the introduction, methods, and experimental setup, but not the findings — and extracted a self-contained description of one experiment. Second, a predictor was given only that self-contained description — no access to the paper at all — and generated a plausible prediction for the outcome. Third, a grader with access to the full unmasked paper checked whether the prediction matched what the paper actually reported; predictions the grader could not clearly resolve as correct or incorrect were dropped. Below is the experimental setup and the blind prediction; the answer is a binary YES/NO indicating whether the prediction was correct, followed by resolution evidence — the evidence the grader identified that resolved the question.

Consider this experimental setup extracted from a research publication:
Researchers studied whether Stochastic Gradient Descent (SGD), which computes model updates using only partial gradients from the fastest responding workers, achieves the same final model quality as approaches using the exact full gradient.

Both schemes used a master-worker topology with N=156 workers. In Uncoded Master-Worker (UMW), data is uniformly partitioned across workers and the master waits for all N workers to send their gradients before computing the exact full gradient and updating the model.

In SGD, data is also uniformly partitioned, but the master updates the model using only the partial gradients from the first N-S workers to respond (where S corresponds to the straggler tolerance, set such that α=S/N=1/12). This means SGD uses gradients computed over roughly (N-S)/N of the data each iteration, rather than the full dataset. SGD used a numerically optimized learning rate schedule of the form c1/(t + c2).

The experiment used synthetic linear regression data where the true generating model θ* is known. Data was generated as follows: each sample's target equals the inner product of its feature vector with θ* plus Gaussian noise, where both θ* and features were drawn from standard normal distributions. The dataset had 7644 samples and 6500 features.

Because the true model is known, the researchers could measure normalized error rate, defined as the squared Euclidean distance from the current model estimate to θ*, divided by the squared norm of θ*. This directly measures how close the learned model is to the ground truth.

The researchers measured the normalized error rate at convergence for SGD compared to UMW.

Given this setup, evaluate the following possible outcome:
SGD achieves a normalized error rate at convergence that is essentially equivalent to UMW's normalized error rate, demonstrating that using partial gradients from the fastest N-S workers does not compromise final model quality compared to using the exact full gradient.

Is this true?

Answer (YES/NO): NO